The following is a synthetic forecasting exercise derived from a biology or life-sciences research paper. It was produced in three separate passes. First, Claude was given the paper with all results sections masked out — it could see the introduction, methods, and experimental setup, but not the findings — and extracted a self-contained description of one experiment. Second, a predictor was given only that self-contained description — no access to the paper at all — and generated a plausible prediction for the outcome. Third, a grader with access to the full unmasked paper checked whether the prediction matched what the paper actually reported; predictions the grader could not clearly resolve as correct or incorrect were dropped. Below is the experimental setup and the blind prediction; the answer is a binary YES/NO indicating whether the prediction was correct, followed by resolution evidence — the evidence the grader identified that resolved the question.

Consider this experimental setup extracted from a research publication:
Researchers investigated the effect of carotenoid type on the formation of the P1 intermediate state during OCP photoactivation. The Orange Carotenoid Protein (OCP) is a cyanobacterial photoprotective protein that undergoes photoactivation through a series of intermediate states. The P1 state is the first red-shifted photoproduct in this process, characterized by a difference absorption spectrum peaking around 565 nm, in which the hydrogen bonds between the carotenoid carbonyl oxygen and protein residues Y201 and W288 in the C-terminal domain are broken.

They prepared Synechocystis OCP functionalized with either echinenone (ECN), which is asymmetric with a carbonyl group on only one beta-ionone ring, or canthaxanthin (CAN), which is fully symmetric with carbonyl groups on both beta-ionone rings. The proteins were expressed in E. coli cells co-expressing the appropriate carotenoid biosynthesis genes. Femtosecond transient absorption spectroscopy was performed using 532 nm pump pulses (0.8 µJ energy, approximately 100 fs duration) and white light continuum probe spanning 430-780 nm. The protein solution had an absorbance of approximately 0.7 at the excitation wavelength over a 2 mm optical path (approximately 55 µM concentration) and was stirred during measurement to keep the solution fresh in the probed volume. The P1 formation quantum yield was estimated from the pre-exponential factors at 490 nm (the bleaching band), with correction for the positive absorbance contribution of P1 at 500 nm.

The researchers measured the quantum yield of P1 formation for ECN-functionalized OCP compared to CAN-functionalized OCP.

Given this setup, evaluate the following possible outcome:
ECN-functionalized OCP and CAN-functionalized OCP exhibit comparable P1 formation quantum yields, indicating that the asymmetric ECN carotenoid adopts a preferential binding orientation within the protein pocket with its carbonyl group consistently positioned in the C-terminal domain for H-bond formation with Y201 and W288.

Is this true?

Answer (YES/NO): YES